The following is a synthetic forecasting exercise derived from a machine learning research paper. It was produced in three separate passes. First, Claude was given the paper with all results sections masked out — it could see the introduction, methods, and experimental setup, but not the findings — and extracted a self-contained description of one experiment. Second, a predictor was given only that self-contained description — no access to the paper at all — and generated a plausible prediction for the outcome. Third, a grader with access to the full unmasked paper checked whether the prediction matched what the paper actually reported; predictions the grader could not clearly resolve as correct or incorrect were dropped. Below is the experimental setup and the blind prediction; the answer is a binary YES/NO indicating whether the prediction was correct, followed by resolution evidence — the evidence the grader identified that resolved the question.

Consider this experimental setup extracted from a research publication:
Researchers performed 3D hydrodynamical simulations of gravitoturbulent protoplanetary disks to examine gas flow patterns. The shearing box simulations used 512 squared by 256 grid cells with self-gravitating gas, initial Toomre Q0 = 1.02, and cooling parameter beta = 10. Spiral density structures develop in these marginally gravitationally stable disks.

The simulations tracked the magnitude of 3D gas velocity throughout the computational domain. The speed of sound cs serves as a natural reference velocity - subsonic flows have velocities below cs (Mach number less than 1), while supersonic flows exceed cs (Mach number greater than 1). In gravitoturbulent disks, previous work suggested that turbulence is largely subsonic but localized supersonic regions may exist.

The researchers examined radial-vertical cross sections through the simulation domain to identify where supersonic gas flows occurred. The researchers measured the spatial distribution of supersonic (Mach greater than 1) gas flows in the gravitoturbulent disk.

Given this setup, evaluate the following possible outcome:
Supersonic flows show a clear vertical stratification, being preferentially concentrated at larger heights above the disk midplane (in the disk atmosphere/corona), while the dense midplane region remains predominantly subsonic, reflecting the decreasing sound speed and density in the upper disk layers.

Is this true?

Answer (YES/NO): NO